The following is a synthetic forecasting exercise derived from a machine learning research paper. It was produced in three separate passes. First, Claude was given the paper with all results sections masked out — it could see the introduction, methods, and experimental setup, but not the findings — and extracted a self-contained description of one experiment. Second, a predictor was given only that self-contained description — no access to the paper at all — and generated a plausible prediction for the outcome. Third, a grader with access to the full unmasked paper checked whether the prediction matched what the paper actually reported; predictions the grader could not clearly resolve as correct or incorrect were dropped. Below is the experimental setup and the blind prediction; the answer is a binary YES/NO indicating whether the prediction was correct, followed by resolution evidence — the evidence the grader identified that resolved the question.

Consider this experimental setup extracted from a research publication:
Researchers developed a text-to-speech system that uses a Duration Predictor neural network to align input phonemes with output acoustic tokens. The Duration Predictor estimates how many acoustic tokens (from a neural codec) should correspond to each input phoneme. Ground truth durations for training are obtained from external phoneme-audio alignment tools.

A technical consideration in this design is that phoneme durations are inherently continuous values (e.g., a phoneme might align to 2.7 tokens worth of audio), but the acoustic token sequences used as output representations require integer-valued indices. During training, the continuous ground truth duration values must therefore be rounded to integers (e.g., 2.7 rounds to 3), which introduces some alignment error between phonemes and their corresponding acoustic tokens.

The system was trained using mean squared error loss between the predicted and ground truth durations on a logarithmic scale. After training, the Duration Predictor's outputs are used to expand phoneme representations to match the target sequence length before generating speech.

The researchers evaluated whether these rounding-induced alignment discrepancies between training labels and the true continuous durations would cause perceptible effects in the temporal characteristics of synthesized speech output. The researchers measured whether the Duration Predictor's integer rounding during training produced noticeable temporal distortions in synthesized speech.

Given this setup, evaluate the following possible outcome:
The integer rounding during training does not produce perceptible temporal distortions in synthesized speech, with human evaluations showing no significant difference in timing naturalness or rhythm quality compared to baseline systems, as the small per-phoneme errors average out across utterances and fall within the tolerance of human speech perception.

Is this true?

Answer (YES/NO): NO